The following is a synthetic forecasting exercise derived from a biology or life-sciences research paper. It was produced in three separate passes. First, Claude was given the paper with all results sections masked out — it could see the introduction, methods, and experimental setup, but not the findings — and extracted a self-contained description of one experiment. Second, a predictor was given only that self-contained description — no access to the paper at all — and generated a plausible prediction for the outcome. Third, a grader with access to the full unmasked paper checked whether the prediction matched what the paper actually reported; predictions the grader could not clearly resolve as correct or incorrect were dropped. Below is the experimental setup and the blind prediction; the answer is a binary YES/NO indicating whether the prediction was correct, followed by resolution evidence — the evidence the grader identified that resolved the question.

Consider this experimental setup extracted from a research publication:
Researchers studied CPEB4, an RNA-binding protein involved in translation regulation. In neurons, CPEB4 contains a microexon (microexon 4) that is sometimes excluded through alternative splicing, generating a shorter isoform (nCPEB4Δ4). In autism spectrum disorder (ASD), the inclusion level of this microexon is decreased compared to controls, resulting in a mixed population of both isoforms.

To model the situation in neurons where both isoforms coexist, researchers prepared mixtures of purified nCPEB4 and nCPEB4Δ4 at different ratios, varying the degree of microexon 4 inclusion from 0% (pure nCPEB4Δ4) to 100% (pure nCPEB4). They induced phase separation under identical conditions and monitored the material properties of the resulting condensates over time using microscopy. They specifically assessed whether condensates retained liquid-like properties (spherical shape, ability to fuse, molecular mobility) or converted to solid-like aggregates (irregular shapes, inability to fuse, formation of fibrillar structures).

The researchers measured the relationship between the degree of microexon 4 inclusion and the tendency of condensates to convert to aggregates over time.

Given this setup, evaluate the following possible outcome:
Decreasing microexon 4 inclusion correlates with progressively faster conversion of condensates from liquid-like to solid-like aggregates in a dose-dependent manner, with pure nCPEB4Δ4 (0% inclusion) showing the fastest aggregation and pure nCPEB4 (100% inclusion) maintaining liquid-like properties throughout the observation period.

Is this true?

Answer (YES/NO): NO